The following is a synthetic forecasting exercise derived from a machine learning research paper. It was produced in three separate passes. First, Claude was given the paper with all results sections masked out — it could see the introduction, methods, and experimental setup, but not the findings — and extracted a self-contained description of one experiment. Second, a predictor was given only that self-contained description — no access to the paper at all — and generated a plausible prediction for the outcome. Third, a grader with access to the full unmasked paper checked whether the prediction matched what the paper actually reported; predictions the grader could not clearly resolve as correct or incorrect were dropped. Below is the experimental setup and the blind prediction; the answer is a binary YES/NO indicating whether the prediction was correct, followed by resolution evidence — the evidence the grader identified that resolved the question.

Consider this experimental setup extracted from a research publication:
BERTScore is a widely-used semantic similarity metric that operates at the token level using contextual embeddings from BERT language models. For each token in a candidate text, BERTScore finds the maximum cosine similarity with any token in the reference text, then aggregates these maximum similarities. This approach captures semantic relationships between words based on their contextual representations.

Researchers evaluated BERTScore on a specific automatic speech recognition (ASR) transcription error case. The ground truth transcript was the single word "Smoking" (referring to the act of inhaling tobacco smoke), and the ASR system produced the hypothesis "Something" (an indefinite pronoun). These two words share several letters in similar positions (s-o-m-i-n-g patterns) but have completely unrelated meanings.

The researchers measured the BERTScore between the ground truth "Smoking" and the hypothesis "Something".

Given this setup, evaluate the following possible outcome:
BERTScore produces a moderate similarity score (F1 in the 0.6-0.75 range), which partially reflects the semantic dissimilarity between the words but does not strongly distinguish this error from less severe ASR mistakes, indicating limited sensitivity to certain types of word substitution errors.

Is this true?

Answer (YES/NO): NO